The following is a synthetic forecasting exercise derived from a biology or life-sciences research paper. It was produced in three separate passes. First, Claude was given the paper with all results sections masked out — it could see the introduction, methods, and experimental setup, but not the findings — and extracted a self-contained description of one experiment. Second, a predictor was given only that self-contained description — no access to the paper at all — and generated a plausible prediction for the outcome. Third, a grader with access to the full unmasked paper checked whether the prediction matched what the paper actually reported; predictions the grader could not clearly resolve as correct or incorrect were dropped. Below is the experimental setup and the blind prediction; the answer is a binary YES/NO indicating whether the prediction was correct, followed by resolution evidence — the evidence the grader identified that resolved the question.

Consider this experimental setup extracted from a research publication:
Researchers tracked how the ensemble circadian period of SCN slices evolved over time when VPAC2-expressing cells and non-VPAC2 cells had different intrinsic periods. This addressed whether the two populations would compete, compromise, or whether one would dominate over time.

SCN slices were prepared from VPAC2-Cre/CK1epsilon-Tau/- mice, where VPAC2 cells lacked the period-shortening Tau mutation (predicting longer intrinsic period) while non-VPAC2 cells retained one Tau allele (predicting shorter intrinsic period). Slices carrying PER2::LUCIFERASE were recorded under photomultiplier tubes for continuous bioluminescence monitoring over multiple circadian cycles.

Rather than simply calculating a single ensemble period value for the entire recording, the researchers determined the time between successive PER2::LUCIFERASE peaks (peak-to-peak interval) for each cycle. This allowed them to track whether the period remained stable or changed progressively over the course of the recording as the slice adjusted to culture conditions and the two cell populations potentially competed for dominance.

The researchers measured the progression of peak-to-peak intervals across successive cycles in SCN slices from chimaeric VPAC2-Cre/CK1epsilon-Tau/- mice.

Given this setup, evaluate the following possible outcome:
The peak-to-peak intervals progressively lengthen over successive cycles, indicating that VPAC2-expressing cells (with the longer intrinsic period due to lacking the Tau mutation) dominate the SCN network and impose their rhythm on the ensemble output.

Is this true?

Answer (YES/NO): YES